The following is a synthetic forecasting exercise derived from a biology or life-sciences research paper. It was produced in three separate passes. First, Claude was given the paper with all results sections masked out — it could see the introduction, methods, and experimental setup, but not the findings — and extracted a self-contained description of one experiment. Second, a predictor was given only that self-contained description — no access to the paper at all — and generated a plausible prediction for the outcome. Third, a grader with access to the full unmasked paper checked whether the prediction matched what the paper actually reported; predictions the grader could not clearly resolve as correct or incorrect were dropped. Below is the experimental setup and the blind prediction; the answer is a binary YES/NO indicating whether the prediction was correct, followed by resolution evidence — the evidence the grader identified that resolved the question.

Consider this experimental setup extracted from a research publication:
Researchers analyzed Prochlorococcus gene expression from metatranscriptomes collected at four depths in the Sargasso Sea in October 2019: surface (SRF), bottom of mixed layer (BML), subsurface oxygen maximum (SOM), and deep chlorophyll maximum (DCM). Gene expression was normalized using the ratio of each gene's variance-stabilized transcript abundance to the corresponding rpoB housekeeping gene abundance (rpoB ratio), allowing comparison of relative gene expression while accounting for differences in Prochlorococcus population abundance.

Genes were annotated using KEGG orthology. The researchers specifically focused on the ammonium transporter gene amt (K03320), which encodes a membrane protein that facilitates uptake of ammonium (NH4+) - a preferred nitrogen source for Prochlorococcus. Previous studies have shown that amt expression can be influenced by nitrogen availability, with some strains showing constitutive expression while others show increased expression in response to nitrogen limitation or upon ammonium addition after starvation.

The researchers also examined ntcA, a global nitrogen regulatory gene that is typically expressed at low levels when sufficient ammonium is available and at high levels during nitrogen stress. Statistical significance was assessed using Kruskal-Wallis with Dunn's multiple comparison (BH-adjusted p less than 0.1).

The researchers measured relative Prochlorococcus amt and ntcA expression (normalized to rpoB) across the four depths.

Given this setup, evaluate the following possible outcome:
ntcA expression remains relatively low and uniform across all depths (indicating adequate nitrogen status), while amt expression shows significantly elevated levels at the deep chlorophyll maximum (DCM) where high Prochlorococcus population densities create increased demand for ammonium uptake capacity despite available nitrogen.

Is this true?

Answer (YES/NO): NO